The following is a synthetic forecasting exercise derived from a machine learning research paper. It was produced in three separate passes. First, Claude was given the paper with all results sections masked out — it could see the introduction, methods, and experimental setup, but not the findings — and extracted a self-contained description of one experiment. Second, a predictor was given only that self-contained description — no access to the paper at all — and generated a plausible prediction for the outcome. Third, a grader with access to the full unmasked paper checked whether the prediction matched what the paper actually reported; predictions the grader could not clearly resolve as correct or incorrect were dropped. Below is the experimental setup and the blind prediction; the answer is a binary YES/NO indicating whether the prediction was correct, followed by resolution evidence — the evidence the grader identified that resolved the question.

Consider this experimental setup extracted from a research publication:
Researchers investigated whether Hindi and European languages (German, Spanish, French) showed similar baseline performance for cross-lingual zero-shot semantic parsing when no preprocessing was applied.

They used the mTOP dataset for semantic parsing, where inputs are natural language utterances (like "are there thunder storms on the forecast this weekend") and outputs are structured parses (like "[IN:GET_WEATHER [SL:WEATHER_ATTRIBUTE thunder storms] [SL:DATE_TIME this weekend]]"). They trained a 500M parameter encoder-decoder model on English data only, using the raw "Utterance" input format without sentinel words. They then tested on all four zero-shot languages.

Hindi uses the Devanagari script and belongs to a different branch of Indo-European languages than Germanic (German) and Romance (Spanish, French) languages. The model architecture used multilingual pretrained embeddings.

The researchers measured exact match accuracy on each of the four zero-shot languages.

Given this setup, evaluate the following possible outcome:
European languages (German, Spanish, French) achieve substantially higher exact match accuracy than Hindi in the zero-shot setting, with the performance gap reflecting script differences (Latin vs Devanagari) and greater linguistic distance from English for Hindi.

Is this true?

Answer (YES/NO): YES